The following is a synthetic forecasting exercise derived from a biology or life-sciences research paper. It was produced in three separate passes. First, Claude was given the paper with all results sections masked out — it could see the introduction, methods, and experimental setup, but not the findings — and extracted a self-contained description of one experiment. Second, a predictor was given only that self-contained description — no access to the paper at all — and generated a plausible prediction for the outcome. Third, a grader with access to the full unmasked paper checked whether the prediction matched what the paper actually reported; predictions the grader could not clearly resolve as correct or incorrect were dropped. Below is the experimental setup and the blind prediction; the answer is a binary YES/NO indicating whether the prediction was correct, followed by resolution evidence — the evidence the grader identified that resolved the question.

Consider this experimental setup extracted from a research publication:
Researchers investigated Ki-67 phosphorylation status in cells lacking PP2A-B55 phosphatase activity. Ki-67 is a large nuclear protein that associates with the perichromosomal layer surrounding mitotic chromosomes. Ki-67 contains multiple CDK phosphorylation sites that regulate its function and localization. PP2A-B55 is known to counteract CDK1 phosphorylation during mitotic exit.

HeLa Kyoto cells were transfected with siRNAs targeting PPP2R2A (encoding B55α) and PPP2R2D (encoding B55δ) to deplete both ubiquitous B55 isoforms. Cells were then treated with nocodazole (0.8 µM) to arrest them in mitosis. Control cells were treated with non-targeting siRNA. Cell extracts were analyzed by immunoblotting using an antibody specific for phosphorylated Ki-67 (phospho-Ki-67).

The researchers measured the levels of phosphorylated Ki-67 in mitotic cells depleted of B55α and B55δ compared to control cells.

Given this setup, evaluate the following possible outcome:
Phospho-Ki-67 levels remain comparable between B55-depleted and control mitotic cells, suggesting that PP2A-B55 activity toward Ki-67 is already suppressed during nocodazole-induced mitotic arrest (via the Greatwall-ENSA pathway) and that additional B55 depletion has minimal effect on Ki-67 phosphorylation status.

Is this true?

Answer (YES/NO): NO